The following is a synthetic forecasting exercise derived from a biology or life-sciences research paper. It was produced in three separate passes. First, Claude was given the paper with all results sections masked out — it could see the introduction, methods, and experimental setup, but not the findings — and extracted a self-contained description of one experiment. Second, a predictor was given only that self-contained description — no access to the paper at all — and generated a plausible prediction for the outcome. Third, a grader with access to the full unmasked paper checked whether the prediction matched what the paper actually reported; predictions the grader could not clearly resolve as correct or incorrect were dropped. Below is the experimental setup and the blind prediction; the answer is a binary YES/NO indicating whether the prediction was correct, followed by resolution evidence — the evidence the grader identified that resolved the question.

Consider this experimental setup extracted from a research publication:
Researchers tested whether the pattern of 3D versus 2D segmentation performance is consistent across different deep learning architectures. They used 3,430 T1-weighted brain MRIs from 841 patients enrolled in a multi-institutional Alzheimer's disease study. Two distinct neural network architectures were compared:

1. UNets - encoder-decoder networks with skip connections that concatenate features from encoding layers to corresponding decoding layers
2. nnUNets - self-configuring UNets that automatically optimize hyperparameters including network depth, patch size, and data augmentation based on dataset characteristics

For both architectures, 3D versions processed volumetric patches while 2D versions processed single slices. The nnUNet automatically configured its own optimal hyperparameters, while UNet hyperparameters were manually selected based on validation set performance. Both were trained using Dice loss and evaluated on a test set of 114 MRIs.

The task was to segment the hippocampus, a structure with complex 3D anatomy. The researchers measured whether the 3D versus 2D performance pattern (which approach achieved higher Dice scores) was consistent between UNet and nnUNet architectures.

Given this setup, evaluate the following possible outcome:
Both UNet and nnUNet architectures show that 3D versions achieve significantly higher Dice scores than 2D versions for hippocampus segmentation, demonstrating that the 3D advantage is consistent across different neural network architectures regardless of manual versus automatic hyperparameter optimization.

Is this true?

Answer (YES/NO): YES